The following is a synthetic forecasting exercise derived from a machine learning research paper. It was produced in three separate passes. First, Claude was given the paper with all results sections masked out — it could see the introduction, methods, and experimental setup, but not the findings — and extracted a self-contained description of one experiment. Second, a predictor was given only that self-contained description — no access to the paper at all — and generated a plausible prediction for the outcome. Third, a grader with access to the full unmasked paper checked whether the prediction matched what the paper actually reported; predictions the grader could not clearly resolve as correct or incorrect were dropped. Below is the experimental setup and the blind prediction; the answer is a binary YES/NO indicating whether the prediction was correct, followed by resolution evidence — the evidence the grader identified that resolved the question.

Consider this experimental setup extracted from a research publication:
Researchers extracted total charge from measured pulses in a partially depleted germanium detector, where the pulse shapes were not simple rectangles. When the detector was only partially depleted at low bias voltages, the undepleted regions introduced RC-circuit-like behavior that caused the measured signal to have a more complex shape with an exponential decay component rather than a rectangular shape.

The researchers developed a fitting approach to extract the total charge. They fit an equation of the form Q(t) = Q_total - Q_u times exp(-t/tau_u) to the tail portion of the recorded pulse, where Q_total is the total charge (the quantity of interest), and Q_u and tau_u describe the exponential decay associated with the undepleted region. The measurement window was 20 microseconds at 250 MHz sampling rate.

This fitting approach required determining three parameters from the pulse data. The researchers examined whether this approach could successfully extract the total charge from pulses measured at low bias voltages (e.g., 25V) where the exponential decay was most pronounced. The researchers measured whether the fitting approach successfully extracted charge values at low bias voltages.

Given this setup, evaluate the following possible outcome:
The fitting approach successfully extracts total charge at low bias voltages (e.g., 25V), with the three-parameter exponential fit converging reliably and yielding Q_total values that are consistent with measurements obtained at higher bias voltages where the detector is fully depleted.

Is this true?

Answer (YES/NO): YES